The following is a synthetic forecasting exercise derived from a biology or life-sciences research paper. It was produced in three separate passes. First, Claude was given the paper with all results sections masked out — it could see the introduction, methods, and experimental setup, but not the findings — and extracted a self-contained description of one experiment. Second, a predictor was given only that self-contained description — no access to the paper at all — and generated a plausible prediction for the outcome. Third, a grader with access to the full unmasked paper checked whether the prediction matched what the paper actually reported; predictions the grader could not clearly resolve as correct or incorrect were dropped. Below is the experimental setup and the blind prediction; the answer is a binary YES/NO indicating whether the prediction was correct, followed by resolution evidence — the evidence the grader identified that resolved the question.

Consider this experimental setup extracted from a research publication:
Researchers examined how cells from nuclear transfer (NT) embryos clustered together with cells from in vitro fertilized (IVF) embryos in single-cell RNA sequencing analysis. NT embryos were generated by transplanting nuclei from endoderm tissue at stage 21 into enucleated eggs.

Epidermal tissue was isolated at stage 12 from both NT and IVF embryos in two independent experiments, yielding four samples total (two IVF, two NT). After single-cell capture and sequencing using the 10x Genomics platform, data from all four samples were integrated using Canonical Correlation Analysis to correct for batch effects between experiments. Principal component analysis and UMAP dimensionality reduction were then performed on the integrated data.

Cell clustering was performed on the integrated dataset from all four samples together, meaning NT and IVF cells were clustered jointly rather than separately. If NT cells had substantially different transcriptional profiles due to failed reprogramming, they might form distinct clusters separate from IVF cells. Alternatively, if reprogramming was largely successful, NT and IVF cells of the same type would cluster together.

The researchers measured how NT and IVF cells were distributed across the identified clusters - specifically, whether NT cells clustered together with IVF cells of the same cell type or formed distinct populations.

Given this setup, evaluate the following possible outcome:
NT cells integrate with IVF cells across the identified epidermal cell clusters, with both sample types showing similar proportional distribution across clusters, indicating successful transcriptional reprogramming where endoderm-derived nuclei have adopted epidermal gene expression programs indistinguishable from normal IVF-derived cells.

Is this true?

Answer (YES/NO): NO